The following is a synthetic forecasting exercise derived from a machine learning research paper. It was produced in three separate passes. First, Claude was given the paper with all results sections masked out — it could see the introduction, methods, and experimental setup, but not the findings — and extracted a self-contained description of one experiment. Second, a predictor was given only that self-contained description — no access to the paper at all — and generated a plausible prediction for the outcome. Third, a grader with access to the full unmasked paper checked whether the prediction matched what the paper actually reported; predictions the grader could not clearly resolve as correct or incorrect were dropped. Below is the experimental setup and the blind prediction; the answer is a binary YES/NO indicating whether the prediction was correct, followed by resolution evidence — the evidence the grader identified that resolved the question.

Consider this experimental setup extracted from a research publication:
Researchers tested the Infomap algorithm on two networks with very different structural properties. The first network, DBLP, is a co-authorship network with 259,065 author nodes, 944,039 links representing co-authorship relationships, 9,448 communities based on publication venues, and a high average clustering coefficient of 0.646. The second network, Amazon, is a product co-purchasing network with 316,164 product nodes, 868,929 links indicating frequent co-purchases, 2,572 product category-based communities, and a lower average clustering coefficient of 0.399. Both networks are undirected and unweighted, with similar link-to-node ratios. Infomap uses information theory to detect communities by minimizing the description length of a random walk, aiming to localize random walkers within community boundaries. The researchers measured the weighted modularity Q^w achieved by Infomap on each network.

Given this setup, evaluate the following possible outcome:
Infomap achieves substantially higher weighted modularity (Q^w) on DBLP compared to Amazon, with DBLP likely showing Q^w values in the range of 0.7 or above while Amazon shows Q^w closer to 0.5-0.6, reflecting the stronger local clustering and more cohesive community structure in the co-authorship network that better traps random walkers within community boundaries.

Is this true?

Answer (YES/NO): NO